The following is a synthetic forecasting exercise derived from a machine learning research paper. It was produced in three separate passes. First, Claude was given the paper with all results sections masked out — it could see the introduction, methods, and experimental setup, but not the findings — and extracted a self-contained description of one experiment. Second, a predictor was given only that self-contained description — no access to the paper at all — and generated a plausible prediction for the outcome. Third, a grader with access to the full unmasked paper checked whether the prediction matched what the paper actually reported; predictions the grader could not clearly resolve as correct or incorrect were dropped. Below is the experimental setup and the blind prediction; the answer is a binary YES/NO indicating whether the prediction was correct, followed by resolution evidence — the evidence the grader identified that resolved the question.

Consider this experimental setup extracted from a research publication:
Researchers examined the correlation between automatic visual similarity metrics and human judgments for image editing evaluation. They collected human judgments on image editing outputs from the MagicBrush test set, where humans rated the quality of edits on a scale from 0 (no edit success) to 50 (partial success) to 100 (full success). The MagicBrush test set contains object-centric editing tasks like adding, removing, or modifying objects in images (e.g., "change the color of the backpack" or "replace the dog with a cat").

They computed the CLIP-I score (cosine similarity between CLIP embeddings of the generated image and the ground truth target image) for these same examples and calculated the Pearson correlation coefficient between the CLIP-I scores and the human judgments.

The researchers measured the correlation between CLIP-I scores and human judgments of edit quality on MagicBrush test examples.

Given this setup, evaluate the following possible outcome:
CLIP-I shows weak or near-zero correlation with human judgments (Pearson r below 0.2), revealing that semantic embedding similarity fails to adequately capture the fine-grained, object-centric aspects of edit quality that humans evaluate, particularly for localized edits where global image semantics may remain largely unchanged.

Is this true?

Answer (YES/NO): YES